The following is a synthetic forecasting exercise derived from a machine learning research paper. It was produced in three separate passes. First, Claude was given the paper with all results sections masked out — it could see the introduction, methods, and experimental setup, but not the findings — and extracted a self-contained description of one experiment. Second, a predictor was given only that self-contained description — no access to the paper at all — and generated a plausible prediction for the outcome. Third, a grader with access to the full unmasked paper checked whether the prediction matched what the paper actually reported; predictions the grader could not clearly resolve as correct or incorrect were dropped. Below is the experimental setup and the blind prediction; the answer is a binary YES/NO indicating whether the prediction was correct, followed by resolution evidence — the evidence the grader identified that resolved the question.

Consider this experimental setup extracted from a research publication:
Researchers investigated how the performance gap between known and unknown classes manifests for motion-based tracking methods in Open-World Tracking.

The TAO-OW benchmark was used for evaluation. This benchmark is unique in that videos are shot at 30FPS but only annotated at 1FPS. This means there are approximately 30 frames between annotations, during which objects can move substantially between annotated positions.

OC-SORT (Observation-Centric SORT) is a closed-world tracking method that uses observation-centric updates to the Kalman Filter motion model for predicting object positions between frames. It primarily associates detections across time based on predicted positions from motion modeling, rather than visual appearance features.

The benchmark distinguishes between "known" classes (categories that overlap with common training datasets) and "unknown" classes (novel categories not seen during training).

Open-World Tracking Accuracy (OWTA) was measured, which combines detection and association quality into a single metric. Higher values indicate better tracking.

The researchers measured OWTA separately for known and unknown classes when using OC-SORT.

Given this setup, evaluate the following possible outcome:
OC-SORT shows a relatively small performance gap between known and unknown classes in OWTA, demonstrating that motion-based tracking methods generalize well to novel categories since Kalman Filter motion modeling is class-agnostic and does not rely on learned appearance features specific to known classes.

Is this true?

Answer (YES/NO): NO